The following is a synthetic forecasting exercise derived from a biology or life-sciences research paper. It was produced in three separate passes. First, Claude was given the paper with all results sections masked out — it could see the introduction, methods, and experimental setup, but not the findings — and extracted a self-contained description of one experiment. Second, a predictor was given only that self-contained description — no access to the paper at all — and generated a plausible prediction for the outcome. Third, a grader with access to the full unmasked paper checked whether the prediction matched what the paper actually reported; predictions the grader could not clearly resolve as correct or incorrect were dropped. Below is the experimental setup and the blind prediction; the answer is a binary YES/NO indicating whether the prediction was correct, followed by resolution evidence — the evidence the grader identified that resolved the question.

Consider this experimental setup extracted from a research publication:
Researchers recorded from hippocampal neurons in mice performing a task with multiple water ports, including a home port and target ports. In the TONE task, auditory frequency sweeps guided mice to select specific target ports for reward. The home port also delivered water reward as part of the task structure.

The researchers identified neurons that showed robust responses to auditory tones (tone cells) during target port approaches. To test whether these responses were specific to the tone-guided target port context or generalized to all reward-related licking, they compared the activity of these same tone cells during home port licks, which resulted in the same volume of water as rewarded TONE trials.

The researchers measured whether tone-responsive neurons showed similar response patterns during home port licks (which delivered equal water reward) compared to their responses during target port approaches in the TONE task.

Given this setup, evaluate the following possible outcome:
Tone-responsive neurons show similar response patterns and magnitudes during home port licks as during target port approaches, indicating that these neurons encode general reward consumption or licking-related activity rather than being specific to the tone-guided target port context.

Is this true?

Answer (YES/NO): NO